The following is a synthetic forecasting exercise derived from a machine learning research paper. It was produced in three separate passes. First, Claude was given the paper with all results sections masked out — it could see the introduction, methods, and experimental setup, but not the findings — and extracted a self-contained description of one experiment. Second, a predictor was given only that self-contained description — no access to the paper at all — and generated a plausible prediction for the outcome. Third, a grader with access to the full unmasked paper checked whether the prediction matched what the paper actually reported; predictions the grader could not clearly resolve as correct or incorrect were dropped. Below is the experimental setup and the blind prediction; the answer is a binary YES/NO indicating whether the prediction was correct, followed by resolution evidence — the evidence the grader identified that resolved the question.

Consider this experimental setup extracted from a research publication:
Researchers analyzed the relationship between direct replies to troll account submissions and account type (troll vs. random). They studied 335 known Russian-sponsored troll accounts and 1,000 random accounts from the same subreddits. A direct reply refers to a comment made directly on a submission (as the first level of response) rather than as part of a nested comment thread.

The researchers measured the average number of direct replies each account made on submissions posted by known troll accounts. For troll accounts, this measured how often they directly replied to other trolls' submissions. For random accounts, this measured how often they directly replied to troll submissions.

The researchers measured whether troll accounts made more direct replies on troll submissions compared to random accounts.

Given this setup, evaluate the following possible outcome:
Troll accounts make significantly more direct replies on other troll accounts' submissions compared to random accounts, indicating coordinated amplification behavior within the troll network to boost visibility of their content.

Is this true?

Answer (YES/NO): YES